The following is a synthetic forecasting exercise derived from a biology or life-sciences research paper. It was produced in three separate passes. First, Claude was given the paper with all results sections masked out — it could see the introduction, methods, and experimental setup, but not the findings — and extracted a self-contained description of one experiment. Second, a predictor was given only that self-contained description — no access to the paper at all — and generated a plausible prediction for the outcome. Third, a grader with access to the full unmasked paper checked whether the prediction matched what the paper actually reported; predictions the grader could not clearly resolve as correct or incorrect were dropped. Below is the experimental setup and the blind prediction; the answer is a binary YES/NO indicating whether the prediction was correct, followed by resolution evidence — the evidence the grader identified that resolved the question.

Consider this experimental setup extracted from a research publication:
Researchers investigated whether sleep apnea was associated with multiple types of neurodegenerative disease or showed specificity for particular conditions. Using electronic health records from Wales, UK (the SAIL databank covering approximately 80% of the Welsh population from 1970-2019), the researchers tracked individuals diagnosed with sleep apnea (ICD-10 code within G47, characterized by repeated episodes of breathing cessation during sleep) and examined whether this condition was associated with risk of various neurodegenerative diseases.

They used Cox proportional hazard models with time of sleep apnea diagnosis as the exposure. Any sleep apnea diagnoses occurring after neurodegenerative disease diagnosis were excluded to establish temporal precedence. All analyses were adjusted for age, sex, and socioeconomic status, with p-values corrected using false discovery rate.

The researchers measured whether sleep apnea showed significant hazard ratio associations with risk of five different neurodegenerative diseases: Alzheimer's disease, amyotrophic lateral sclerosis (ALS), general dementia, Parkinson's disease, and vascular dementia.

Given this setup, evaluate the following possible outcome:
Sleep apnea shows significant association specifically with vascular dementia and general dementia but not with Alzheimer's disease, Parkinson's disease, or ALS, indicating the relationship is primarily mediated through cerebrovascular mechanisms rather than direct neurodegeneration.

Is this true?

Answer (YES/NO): NO